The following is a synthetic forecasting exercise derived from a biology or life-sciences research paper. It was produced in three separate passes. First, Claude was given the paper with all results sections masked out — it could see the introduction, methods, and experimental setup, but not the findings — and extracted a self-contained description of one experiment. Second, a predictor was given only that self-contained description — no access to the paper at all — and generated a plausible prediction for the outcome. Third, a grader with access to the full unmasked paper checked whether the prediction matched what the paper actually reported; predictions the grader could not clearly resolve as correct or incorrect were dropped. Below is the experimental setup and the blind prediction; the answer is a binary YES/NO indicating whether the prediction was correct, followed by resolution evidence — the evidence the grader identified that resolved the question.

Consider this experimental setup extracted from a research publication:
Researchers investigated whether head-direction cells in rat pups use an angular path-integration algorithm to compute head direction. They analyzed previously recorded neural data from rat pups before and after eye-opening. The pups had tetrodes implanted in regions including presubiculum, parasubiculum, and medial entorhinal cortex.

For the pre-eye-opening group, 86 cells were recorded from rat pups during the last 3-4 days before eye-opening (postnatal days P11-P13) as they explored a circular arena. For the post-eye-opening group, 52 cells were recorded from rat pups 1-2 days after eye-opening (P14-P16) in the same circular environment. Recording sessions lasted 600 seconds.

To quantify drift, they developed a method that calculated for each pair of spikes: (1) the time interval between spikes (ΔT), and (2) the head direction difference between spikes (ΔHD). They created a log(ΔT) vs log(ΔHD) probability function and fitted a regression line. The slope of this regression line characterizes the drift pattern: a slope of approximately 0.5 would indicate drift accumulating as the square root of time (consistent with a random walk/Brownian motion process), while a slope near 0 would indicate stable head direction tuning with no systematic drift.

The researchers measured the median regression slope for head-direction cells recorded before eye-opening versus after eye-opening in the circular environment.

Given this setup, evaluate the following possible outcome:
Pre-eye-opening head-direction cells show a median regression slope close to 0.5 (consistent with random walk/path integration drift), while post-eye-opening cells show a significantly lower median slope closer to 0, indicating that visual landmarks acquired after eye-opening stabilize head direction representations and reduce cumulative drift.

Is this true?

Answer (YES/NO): NO